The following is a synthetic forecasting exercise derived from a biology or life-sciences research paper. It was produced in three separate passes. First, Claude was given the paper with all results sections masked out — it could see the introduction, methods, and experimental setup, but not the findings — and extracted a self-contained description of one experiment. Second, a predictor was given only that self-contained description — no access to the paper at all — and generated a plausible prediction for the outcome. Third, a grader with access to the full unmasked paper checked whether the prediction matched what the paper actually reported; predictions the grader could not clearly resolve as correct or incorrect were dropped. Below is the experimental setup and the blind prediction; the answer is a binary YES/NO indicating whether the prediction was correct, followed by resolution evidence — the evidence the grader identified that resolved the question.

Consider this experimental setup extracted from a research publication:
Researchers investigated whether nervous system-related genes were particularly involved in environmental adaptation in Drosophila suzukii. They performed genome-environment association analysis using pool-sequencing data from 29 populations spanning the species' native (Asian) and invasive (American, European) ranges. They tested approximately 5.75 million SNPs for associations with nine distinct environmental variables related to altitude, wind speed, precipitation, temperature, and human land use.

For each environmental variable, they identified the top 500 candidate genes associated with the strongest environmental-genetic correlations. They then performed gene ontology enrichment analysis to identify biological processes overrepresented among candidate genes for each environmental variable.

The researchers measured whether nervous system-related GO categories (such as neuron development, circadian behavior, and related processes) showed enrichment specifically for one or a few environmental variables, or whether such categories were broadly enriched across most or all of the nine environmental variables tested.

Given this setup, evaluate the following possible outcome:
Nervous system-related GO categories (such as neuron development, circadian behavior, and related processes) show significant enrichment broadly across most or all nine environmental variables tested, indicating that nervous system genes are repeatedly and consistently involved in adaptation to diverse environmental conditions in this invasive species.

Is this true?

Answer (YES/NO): YES